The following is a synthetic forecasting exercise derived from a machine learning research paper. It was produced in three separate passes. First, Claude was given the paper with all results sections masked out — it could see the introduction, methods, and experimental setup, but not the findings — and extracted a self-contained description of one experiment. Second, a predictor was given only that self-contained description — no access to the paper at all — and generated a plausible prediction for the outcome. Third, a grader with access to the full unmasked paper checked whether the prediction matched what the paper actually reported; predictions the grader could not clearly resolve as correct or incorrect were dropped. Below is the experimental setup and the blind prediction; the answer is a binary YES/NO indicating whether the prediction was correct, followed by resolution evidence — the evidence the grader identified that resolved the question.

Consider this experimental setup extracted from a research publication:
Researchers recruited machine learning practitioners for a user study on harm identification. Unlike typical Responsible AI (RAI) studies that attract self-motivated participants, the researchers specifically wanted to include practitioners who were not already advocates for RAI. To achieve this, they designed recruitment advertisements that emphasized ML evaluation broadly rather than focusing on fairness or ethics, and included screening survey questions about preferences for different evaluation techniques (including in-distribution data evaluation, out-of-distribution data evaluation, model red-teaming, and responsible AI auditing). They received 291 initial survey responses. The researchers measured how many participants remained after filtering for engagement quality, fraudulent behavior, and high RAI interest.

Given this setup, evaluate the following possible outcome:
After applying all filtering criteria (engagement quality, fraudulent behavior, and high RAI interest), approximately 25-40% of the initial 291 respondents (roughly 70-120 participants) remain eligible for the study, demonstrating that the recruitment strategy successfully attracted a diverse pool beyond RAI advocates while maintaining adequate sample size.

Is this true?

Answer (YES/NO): NO